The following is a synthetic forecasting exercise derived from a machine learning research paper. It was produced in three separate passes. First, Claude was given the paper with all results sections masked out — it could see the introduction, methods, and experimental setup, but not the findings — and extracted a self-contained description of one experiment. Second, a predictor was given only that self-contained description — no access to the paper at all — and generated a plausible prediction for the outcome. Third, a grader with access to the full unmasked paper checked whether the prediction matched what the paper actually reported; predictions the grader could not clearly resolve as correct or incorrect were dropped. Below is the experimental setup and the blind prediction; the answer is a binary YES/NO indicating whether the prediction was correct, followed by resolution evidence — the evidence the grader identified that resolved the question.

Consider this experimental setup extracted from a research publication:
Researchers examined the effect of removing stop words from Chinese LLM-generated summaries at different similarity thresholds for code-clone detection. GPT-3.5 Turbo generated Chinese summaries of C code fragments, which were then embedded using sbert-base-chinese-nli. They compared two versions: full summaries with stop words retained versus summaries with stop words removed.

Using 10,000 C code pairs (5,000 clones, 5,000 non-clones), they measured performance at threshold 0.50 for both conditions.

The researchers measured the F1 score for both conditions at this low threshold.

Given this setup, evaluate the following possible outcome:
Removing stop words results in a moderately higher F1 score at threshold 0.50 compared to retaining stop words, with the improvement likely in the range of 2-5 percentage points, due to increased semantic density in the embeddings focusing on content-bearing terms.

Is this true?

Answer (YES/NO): NO